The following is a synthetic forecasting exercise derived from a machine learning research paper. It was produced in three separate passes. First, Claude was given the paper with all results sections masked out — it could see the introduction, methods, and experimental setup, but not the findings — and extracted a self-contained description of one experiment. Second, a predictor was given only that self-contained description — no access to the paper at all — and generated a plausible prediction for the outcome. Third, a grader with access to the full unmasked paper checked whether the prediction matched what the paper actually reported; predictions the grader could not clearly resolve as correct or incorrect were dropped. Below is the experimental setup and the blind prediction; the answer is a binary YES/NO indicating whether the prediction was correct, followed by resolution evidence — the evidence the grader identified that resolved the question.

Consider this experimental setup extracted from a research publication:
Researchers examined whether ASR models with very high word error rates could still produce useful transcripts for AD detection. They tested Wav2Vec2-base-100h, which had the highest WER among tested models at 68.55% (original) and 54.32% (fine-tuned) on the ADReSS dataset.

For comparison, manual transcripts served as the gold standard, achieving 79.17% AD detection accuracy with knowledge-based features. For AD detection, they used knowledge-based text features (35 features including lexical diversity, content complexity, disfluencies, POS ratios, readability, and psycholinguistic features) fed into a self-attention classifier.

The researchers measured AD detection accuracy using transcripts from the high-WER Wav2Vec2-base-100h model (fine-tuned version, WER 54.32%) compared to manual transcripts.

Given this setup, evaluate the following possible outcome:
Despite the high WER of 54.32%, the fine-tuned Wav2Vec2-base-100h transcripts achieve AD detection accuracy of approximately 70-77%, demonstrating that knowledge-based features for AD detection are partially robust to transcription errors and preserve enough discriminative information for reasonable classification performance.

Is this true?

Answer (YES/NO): YES